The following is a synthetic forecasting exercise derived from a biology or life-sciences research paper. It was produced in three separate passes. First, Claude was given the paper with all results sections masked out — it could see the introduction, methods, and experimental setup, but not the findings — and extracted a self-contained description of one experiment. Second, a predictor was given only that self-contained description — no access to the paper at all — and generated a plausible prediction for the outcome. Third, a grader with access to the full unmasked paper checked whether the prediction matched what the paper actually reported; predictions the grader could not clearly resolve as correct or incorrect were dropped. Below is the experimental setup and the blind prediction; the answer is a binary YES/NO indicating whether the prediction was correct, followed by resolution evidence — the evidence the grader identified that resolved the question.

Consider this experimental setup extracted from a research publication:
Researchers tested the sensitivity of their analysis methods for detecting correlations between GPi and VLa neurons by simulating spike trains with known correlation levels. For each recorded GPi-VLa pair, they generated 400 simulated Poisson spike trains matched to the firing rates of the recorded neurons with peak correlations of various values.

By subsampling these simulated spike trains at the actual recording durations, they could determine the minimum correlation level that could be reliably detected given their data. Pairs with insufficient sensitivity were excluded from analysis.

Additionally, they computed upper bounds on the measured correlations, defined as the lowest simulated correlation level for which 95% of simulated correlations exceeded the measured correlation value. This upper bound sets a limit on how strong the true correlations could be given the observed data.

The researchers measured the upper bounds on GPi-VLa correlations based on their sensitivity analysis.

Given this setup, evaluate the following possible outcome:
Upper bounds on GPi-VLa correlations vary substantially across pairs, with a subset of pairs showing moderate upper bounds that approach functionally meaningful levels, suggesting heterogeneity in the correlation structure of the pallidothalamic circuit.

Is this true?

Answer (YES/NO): NO